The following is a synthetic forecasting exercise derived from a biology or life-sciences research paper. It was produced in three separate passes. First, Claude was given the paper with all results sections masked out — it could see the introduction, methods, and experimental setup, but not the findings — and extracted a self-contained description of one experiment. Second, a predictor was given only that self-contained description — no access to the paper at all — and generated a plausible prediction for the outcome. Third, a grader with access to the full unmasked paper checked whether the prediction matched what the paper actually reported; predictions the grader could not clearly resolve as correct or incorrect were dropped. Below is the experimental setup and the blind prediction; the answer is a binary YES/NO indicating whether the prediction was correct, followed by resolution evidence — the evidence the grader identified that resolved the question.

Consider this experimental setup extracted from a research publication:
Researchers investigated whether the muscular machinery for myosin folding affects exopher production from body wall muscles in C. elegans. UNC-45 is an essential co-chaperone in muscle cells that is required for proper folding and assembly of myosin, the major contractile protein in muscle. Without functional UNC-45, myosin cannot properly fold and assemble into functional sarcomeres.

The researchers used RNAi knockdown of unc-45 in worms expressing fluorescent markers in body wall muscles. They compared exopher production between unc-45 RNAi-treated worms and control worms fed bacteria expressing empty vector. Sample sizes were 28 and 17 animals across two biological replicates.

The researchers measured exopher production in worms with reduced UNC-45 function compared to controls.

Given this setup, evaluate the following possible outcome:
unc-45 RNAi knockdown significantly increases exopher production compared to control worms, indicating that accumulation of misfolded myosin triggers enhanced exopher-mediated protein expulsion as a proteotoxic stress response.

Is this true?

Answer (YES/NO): NO